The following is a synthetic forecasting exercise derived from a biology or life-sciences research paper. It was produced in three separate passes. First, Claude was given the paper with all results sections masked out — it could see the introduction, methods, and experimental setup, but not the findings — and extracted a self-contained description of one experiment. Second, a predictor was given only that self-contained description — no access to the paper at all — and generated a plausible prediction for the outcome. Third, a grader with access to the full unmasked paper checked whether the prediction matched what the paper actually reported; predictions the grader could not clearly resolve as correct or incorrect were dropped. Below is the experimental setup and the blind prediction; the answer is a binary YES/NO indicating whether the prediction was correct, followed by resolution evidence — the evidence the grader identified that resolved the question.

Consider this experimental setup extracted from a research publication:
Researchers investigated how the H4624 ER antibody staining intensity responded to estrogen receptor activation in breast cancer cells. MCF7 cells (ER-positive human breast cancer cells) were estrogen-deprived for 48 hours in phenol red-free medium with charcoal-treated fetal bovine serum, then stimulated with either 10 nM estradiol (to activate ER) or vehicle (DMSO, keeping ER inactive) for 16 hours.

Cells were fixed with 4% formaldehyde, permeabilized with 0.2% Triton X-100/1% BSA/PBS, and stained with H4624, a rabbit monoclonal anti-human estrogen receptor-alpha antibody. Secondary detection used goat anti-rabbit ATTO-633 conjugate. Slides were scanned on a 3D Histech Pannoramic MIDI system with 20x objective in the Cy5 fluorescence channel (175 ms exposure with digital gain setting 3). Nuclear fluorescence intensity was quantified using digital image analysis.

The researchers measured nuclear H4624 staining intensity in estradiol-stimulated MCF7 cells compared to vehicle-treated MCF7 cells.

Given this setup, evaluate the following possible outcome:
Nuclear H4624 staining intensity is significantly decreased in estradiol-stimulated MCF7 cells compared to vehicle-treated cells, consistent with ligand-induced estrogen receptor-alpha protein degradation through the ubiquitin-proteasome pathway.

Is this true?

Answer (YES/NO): NO